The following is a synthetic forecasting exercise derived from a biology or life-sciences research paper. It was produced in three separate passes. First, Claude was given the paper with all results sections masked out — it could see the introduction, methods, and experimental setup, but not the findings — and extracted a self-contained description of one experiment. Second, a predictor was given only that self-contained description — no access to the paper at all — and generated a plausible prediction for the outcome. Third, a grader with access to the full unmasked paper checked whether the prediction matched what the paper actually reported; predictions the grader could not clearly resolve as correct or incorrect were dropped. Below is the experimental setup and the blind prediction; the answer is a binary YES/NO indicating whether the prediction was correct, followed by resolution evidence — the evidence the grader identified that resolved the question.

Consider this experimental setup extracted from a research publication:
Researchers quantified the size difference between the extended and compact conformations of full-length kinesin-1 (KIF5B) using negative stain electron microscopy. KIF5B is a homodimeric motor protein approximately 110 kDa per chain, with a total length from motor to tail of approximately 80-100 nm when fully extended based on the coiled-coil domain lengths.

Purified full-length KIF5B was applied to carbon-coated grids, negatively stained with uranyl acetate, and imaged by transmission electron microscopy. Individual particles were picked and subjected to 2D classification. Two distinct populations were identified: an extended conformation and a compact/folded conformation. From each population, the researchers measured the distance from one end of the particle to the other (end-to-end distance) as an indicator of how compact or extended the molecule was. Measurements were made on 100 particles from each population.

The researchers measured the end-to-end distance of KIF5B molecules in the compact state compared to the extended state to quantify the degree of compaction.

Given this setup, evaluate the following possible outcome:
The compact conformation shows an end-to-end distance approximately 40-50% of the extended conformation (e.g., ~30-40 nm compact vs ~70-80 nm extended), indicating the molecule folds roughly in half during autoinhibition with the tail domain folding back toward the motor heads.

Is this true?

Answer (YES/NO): YES